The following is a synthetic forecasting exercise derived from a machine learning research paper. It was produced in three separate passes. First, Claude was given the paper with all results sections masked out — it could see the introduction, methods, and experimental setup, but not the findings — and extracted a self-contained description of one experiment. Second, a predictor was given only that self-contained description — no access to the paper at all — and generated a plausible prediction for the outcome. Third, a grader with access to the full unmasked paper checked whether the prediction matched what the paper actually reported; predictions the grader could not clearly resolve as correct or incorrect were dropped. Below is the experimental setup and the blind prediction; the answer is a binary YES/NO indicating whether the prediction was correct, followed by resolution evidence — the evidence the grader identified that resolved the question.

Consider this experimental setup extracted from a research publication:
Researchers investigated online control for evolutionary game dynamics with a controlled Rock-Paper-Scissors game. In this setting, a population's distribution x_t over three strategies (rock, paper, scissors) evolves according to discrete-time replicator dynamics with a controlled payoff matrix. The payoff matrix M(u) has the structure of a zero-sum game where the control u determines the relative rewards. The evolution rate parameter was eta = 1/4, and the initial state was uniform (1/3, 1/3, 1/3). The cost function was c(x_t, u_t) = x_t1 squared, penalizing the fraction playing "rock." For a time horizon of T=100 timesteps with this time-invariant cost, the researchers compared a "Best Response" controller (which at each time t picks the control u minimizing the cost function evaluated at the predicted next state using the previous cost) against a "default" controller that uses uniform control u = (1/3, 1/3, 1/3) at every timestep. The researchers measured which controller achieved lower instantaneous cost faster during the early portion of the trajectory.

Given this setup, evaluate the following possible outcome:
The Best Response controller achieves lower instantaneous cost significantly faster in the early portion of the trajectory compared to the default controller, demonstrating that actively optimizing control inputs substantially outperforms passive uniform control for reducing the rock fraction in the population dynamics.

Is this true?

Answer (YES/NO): YES